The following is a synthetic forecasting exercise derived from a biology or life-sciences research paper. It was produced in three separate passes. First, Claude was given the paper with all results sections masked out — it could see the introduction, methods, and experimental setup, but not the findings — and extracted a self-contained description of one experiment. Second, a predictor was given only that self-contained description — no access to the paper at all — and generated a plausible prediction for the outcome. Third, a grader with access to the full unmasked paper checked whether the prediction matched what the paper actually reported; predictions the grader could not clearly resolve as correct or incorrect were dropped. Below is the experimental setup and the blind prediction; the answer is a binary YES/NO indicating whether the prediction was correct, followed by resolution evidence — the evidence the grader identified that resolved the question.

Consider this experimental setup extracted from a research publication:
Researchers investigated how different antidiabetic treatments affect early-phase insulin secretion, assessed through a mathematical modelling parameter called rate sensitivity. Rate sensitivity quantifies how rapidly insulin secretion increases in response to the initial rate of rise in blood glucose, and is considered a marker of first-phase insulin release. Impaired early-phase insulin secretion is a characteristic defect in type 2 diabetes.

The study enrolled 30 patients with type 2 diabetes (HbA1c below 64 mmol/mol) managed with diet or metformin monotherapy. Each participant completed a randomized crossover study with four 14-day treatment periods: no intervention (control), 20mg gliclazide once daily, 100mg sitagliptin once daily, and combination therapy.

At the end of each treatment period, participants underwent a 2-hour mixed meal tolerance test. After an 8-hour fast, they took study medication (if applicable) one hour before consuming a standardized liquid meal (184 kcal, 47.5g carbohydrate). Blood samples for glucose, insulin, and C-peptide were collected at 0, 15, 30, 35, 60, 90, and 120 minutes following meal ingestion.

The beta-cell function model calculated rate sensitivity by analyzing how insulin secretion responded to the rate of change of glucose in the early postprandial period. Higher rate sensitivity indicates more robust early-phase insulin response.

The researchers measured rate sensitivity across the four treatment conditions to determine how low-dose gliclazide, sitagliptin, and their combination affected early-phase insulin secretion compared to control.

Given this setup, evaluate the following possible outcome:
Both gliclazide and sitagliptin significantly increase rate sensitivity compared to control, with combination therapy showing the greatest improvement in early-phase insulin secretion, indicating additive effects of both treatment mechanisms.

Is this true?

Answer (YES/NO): NO